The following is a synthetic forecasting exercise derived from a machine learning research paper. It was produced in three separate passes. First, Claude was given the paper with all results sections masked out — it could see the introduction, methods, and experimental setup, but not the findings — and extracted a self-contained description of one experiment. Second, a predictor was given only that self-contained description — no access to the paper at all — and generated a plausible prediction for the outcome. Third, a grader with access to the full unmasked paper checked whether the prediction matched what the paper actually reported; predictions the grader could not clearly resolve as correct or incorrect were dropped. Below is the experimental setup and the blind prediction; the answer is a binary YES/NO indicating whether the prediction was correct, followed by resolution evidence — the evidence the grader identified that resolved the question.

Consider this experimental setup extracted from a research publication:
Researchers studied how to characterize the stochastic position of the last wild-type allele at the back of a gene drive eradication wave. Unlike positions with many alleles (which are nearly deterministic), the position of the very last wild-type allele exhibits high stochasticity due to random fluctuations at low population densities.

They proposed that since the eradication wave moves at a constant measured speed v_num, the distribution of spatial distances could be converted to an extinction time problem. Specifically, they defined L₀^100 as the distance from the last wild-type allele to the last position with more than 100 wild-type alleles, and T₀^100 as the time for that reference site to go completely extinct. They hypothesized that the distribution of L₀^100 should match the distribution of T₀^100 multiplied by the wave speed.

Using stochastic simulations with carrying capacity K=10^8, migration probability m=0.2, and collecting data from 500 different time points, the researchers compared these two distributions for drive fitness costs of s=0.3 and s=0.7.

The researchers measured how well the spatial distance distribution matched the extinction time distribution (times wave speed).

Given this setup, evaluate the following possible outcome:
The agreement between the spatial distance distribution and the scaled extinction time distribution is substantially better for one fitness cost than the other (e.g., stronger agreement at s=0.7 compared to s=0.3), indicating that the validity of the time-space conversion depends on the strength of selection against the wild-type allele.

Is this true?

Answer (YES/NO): NO